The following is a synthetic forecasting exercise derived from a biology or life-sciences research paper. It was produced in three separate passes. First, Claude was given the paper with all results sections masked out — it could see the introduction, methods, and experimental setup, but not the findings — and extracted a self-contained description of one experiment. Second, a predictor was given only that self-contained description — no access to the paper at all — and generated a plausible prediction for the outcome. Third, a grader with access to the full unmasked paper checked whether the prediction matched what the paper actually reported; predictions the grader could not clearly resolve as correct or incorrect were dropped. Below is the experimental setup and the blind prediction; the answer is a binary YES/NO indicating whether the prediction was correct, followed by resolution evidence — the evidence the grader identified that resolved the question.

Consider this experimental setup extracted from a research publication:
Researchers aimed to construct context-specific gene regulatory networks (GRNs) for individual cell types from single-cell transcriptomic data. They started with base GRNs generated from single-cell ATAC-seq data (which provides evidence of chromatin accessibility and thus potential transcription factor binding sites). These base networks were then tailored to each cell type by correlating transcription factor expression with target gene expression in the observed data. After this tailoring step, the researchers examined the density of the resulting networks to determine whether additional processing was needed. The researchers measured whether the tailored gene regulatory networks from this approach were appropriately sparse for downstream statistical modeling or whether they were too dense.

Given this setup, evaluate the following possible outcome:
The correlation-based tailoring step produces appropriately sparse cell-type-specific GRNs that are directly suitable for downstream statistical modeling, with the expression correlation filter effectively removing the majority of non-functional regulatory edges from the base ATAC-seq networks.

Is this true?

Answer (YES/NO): NO